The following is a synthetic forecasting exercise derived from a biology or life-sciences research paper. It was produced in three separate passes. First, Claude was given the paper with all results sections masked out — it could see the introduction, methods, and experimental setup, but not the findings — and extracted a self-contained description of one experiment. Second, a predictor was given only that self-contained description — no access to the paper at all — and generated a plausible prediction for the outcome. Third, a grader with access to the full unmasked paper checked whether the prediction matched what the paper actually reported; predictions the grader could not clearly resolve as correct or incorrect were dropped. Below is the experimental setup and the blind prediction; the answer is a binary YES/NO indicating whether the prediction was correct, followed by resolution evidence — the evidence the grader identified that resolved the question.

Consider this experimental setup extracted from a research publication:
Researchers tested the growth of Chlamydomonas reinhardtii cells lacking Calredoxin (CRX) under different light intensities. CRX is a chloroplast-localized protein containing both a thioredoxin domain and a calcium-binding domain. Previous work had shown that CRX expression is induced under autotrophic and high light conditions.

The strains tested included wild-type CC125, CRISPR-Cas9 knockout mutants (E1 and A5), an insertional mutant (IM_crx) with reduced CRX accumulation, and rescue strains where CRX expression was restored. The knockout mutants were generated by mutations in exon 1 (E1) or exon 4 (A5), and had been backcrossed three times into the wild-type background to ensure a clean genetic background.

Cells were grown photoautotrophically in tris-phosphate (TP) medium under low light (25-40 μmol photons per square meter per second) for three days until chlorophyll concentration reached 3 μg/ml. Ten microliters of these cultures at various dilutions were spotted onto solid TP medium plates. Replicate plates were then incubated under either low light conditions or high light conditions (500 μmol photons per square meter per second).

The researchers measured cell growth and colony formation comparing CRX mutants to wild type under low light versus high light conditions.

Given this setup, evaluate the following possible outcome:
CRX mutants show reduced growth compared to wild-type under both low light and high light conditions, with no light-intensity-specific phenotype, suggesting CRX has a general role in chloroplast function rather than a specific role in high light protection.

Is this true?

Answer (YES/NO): NO